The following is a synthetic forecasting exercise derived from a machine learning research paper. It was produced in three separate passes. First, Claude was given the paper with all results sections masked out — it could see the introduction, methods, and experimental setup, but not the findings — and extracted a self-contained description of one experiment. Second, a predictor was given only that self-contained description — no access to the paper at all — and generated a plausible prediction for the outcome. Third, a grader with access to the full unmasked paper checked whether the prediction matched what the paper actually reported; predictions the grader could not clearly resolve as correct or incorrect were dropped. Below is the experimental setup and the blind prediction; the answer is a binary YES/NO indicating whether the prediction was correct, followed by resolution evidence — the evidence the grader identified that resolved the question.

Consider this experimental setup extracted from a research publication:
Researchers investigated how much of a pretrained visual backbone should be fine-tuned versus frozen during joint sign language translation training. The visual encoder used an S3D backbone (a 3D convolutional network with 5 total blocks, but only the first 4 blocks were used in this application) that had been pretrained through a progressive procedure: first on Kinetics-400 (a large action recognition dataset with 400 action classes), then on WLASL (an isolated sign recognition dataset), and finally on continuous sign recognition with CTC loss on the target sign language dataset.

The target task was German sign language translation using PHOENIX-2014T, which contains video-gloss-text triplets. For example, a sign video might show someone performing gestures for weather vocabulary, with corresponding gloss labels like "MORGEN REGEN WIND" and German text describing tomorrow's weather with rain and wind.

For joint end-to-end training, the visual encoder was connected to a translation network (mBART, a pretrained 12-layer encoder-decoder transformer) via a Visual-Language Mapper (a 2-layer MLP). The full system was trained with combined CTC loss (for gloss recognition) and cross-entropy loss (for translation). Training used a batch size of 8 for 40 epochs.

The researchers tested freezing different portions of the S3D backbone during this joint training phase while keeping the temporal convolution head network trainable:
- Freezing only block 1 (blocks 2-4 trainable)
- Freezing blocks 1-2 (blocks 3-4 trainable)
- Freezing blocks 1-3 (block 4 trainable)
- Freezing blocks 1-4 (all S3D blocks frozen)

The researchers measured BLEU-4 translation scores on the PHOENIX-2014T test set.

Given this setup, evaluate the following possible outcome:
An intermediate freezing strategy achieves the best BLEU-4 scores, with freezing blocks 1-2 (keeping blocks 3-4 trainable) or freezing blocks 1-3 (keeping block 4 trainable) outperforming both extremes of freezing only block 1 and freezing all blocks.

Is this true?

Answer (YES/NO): NO